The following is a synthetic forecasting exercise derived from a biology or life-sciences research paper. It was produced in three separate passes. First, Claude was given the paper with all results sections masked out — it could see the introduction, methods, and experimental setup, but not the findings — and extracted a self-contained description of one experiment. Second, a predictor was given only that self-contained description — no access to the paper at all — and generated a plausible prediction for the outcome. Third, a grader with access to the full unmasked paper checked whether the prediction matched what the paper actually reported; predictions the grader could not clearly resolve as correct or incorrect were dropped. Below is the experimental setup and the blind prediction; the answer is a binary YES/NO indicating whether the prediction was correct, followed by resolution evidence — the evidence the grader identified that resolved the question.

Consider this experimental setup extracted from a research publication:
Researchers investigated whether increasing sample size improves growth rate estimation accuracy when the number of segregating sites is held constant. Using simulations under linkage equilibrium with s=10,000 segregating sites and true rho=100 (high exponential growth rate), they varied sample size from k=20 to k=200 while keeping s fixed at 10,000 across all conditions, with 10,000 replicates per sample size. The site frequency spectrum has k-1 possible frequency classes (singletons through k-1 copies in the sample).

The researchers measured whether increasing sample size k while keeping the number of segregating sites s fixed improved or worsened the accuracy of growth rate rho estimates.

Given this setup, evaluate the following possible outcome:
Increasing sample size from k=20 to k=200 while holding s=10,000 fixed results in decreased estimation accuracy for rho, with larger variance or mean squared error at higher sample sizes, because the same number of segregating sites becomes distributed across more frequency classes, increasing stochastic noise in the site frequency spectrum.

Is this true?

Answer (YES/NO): YES